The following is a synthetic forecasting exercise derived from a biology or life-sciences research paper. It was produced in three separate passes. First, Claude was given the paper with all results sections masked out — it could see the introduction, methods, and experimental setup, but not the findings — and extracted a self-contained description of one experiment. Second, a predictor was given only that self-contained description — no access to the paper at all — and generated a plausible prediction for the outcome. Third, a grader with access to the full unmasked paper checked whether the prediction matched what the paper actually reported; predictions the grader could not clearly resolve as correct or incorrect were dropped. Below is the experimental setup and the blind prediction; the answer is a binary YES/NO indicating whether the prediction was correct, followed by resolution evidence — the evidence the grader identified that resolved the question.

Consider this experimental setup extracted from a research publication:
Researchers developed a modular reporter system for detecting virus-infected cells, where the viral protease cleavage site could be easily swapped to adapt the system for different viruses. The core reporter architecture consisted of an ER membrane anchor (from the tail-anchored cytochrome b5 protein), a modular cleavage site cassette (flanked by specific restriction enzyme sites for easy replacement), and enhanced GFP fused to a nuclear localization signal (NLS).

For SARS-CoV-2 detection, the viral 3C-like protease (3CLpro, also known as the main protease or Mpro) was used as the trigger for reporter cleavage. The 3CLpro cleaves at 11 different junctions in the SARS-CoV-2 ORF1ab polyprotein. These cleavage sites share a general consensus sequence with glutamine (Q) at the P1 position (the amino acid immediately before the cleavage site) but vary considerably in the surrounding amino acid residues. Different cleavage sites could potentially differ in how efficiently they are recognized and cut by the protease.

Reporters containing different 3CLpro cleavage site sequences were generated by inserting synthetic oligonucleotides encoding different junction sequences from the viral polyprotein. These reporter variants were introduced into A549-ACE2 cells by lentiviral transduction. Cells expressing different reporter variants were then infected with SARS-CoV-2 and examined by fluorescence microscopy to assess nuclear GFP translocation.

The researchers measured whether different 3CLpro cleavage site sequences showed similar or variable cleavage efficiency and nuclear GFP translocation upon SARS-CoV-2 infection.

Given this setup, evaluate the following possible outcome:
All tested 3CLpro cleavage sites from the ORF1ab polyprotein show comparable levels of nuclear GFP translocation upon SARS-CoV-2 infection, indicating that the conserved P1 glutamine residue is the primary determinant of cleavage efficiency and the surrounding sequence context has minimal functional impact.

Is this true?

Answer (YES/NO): NO